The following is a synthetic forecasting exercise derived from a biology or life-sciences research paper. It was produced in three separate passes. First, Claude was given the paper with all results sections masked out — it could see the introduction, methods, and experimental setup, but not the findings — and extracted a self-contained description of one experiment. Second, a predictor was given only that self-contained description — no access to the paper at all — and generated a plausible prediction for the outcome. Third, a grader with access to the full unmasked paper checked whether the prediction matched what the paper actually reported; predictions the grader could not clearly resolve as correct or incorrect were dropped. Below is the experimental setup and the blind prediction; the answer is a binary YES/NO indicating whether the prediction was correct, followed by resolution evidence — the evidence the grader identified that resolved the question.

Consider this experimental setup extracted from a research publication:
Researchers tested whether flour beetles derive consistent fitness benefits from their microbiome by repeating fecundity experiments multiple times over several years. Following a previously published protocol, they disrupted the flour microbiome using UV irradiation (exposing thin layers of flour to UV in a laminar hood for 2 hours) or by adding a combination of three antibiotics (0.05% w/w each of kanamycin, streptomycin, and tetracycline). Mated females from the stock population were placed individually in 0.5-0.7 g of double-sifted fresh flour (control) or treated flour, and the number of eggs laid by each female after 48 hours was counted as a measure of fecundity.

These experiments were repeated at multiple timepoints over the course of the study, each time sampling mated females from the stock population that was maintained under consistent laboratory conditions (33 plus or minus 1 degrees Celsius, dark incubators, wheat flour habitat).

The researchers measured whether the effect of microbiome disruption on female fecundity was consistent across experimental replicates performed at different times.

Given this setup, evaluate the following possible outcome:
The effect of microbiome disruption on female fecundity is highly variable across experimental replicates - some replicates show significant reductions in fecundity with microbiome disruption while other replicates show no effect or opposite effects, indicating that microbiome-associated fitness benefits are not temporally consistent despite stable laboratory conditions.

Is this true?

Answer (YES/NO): YES